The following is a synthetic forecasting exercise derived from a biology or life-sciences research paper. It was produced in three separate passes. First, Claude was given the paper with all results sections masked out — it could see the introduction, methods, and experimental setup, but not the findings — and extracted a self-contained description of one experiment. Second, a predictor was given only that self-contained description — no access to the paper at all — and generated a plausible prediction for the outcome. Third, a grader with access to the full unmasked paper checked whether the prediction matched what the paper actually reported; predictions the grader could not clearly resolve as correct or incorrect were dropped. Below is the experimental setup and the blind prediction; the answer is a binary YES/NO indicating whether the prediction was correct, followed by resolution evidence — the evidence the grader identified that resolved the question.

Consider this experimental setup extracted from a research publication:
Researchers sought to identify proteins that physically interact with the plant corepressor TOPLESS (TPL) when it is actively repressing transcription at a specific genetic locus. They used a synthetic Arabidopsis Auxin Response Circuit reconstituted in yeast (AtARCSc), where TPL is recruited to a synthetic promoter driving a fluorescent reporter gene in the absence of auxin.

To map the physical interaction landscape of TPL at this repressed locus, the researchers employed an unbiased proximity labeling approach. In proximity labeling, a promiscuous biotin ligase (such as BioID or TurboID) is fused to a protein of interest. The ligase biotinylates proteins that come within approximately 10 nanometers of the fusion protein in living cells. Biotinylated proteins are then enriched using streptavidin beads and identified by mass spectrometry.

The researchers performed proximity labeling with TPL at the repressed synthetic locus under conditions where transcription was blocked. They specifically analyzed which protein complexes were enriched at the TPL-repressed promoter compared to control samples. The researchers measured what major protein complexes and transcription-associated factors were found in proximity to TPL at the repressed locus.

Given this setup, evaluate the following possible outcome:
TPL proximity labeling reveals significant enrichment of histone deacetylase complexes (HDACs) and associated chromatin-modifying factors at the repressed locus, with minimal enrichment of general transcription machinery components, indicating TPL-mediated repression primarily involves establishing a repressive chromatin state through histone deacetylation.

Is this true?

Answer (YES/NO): NO